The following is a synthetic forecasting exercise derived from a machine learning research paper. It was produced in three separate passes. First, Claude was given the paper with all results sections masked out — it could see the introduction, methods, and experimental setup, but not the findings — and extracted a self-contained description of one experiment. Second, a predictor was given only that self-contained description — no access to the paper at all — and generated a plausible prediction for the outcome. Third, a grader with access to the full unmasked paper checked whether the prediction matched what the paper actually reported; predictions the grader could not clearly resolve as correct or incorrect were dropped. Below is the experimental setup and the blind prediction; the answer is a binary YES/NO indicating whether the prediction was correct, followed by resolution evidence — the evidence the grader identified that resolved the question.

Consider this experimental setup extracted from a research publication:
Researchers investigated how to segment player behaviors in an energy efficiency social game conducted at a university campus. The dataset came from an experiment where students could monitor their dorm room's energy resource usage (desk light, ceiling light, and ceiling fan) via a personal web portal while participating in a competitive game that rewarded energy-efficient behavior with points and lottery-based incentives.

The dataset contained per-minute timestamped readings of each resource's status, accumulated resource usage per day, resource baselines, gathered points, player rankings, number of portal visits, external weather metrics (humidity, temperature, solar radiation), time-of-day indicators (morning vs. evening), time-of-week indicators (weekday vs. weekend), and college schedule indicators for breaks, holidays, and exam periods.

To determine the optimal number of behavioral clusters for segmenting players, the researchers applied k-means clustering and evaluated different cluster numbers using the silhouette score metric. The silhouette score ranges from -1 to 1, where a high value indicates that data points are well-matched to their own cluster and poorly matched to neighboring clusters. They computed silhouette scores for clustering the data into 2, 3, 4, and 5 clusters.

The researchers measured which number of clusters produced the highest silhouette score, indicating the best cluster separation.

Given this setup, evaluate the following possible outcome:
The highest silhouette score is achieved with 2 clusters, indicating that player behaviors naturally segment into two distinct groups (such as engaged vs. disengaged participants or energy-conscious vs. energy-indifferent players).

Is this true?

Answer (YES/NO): NO